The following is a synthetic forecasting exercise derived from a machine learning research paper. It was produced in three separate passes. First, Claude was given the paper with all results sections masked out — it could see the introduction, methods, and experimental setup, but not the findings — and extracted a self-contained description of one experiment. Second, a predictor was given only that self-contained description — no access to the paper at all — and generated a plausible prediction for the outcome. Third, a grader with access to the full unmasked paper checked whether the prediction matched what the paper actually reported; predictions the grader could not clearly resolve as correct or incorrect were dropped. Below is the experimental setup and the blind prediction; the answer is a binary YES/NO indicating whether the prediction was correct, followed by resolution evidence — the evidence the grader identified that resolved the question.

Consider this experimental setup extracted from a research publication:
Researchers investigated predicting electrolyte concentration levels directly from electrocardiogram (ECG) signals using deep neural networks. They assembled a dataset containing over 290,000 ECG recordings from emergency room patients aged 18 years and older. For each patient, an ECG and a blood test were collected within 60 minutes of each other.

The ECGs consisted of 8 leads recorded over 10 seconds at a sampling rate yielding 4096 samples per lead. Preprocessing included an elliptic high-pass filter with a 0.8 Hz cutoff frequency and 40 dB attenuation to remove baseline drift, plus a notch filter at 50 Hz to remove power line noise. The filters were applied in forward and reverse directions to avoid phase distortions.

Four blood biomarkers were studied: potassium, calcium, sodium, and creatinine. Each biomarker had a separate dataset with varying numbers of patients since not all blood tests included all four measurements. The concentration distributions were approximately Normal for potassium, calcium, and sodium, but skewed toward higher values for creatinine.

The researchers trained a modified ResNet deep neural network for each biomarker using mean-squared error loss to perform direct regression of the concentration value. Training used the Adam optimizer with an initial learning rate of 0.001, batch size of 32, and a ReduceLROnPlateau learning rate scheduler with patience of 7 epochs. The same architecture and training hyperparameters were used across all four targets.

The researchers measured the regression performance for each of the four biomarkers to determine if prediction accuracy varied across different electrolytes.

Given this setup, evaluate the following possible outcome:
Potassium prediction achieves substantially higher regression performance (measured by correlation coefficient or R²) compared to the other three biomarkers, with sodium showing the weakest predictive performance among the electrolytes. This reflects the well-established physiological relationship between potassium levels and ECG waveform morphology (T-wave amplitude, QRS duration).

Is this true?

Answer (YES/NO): NO